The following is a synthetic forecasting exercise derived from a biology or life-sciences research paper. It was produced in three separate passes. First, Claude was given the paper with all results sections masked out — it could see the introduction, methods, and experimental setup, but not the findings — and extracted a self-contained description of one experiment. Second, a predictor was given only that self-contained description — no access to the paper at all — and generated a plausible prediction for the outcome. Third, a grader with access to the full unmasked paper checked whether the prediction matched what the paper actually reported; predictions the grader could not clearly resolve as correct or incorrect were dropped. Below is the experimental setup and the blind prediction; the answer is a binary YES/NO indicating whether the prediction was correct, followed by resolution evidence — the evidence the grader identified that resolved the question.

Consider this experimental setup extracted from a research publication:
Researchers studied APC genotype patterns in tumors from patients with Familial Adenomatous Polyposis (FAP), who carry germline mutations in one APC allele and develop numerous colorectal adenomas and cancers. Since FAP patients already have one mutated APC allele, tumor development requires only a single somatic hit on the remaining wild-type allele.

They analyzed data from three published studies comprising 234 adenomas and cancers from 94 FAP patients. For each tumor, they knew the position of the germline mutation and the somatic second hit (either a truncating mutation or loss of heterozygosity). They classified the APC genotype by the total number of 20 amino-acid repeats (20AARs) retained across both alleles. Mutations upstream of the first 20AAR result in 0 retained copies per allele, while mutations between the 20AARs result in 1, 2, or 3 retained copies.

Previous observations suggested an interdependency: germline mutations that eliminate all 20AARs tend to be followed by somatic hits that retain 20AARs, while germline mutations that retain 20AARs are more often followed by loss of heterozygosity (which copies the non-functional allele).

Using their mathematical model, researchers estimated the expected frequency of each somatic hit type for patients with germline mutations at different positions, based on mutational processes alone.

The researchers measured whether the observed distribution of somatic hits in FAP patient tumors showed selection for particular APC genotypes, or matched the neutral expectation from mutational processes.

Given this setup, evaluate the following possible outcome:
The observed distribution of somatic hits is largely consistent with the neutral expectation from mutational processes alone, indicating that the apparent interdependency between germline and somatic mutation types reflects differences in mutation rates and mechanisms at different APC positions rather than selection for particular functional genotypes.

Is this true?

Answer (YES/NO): NO